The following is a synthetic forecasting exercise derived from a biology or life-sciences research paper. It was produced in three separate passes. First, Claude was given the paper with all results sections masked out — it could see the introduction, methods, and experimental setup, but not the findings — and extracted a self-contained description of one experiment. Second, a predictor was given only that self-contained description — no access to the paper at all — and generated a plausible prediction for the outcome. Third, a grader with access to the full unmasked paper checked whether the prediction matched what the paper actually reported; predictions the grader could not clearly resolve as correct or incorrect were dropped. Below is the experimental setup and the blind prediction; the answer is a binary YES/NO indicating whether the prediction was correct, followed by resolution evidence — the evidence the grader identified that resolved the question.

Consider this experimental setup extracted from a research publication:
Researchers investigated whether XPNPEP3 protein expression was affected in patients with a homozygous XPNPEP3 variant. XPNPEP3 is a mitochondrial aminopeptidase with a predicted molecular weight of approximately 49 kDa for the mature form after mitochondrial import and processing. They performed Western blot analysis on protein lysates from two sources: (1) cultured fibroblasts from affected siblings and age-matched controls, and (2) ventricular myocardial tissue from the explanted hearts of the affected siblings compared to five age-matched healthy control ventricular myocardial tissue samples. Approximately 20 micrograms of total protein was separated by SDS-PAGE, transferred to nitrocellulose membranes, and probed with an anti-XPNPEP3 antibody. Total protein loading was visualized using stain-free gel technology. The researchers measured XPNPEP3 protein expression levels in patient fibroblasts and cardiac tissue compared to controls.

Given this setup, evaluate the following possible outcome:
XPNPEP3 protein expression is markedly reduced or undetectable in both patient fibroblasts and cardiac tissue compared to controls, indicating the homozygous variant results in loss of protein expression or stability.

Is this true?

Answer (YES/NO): YES